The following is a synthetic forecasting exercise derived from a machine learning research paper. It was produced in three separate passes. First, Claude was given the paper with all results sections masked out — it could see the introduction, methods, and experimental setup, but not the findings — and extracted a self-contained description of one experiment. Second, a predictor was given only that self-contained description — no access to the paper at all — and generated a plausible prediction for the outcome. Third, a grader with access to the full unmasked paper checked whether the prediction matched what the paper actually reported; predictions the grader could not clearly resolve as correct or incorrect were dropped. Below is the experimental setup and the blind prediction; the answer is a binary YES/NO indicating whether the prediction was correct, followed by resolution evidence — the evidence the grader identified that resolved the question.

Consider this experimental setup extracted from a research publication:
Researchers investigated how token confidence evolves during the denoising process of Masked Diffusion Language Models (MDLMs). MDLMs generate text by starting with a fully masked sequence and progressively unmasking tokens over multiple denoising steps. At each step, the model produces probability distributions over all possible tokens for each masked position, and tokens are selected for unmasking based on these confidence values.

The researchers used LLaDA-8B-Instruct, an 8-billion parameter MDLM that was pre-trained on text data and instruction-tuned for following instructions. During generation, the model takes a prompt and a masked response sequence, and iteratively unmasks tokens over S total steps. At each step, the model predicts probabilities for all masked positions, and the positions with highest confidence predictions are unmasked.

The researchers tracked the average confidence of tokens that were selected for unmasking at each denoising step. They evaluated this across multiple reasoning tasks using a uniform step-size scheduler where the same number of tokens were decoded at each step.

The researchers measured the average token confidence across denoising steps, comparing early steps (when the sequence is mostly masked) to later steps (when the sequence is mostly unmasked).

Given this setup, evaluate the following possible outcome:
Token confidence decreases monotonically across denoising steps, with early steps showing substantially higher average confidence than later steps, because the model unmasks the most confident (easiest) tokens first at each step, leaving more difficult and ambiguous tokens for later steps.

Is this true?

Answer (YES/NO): NO